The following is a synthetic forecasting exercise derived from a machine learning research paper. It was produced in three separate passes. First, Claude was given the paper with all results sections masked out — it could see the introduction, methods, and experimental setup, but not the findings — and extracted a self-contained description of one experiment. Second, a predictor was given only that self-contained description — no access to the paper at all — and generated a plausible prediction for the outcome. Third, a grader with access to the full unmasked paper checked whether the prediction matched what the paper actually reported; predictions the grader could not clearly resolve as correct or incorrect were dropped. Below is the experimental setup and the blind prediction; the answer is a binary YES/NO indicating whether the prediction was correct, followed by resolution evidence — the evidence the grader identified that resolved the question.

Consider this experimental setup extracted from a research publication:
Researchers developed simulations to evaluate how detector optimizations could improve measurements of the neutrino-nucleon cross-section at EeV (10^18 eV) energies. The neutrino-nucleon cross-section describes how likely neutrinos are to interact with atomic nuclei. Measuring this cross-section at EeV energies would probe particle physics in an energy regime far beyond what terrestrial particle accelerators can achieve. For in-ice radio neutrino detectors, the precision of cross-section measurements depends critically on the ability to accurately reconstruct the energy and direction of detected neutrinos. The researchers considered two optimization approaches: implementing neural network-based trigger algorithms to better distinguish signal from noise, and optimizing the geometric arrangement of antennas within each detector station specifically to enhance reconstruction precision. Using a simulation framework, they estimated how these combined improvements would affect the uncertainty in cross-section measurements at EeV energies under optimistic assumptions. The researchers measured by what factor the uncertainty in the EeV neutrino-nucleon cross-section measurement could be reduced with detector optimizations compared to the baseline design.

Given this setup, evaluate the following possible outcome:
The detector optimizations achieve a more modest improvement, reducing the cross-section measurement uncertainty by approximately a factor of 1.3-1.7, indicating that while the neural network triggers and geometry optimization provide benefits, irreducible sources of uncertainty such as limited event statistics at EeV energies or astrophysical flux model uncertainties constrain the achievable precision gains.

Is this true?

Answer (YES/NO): NO